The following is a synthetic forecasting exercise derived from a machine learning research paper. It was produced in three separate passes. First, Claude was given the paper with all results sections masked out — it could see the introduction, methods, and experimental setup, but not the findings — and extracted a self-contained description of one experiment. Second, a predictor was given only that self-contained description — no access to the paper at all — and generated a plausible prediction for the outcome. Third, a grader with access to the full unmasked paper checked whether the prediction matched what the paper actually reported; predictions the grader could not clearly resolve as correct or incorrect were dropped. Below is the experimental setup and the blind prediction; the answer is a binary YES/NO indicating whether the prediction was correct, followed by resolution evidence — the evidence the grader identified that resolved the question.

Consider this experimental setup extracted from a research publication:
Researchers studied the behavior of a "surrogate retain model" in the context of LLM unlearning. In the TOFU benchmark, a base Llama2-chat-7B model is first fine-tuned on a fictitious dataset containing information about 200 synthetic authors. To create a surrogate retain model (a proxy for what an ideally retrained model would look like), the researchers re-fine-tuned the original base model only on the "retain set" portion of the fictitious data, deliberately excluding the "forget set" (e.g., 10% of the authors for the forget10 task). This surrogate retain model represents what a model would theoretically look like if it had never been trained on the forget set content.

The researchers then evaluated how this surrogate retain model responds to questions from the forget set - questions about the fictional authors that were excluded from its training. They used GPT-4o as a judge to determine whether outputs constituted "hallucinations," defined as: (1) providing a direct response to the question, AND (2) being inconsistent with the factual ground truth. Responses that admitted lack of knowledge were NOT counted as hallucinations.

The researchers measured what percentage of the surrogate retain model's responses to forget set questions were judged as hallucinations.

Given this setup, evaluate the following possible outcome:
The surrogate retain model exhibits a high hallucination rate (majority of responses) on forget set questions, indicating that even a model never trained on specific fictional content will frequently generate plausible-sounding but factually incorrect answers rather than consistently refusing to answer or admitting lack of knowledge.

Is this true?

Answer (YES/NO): YES